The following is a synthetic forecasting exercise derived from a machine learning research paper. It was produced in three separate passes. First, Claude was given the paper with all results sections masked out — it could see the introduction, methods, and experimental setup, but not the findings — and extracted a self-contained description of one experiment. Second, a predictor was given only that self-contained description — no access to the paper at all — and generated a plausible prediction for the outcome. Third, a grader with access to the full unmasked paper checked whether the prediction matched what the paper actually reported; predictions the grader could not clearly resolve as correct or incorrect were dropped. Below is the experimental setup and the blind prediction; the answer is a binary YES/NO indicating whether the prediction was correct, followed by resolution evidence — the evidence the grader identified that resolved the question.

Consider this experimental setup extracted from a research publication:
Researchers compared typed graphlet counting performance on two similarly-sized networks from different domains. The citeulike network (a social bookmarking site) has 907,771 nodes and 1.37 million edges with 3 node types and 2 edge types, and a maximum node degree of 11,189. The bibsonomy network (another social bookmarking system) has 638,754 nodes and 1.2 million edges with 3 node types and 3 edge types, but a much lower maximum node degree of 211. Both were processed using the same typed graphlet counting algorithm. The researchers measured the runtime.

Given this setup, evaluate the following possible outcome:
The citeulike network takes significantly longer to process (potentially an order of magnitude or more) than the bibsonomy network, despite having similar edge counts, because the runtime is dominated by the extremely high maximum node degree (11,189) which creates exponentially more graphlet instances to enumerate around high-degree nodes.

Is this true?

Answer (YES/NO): YES